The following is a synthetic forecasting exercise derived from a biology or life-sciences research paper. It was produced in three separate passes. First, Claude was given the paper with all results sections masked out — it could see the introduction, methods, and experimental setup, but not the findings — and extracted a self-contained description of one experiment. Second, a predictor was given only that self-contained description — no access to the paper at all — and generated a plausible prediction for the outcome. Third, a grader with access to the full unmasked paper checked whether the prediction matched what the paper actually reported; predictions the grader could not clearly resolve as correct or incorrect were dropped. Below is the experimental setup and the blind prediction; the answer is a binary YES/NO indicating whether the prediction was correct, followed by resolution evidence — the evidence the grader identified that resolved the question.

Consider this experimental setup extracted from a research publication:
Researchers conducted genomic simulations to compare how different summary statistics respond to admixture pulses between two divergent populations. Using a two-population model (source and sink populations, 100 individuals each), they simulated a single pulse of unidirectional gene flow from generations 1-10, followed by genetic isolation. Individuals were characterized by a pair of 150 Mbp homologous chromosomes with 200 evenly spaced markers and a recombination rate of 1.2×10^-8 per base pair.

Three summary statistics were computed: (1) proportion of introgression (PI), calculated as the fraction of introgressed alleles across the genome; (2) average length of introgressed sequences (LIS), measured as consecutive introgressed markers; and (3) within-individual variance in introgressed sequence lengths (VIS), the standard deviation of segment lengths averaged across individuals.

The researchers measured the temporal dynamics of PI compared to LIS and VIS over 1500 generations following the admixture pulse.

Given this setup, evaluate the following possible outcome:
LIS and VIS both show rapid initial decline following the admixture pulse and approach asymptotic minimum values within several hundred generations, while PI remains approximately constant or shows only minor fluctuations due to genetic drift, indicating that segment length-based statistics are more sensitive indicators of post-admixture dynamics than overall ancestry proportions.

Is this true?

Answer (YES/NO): YES